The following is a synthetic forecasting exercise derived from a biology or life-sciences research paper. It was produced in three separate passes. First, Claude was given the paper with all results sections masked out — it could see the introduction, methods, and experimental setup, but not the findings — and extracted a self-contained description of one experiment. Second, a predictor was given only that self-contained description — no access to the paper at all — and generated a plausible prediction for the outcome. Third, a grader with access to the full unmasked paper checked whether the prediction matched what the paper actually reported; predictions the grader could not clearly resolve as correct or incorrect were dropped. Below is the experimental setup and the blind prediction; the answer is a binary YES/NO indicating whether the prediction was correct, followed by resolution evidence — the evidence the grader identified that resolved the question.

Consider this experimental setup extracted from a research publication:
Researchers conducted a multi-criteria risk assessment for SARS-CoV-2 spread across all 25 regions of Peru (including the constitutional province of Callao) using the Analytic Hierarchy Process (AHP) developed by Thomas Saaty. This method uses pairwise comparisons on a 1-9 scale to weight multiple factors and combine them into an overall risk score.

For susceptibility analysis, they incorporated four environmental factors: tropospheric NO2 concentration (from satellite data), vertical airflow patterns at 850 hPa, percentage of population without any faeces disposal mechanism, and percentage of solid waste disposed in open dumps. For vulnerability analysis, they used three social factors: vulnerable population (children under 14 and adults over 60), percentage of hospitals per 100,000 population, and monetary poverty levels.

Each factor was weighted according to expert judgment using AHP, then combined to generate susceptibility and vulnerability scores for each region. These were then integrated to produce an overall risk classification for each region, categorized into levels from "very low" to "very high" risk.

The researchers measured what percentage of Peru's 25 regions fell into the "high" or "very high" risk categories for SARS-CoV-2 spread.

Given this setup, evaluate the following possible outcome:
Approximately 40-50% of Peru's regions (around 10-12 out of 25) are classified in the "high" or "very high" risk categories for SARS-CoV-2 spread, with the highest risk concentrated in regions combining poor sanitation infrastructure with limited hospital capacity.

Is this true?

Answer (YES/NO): NO